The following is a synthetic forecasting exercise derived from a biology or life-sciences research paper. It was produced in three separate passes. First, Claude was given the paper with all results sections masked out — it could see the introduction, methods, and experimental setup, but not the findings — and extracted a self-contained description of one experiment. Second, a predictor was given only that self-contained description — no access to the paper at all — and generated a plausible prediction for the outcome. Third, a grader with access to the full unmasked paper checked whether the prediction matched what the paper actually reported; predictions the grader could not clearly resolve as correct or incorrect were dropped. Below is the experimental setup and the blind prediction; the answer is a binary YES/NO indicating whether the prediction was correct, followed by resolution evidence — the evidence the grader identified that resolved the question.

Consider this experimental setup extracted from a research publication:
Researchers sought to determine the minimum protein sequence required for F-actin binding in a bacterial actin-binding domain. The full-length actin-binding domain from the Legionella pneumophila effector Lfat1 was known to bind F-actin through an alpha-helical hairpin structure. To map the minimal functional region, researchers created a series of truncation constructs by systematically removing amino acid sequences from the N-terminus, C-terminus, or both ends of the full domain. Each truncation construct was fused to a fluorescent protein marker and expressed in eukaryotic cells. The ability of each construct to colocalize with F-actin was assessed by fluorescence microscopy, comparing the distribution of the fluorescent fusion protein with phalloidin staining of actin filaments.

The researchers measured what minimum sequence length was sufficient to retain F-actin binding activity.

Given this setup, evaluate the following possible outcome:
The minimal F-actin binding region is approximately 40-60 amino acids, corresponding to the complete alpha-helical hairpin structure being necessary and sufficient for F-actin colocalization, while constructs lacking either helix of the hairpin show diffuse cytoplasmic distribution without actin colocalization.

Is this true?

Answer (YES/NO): NO